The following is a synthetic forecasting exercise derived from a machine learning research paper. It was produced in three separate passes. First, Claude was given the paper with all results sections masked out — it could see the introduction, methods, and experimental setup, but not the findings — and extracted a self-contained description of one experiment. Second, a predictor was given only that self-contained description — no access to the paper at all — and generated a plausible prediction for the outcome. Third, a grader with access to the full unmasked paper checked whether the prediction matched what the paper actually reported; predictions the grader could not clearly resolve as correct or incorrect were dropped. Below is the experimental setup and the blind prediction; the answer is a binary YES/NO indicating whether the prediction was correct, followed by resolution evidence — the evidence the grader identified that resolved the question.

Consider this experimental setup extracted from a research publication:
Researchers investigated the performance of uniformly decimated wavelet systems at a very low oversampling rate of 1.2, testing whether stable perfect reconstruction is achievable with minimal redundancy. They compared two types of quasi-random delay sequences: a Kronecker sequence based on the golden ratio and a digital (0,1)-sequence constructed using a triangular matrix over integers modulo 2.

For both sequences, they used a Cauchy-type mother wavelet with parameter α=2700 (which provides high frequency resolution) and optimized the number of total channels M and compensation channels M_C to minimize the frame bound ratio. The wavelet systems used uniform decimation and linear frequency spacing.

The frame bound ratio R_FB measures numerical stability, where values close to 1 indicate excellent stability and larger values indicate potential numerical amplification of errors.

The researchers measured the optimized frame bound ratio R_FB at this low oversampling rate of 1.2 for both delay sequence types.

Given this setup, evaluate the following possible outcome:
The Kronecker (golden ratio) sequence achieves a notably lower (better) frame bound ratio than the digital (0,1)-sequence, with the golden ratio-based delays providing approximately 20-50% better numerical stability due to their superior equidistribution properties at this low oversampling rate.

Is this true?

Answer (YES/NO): NO